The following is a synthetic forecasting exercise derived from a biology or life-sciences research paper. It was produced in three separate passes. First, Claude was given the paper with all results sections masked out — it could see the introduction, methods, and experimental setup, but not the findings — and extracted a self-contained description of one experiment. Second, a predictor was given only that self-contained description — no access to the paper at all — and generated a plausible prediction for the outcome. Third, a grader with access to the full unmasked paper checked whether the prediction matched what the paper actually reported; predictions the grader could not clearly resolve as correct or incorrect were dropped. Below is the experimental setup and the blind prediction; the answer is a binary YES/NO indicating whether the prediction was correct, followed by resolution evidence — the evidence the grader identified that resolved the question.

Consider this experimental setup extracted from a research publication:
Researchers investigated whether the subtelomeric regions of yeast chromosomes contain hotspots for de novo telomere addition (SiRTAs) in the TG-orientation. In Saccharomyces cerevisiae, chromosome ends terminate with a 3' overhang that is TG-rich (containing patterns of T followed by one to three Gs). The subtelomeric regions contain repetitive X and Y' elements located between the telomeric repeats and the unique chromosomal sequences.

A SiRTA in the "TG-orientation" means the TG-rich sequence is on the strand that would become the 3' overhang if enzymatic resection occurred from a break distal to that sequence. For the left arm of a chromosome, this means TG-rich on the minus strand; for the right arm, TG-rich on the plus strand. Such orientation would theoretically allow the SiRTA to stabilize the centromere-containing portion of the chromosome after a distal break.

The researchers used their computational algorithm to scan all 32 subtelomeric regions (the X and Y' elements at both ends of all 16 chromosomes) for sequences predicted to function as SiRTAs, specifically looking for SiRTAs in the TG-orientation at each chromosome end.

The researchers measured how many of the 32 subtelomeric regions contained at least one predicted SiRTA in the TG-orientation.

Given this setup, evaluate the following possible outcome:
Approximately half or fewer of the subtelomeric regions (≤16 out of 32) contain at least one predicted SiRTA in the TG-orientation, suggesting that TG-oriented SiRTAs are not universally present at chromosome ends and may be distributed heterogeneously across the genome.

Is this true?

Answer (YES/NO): NO